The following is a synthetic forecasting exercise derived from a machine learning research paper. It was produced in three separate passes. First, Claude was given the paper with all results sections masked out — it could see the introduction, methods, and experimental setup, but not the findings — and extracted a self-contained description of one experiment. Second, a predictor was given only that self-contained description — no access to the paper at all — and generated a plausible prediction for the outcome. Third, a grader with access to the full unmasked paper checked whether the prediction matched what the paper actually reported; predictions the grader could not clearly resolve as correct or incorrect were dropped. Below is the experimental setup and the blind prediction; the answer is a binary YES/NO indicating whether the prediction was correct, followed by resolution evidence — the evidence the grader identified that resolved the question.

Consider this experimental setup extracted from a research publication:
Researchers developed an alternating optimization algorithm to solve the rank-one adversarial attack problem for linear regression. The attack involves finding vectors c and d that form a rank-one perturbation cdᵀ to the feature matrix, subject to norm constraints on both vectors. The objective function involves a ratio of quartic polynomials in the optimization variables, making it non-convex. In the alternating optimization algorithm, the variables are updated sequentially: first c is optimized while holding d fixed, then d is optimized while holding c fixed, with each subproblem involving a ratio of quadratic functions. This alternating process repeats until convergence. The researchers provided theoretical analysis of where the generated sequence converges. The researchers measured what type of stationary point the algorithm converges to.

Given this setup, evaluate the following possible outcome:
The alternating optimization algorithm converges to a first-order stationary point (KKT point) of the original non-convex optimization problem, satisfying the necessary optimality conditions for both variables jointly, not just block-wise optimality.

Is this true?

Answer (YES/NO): YES